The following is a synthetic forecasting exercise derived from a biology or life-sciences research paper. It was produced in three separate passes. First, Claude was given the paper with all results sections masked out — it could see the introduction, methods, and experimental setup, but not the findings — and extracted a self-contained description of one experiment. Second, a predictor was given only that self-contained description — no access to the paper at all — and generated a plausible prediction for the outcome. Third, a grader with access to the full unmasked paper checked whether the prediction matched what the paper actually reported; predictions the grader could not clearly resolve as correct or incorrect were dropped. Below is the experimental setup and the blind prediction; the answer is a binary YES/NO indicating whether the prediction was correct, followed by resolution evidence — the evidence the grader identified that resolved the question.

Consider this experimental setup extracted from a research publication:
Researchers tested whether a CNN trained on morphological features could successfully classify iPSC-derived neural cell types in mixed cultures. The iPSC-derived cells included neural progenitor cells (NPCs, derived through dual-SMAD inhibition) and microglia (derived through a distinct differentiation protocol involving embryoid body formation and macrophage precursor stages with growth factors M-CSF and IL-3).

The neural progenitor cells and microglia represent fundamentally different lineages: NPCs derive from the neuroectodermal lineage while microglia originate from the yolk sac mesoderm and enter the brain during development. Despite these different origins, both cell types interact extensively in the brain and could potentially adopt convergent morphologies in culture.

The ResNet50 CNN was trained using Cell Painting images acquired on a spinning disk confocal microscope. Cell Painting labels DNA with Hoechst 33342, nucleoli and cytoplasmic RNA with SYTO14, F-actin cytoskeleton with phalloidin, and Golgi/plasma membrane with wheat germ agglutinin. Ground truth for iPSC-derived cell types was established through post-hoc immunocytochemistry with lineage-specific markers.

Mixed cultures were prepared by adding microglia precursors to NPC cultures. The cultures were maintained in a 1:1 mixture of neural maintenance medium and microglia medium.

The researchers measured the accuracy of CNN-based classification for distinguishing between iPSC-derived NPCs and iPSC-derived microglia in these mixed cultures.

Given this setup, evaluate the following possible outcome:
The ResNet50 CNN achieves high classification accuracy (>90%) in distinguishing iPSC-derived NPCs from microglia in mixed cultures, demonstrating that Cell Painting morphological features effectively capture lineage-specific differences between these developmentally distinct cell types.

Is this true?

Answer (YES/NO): YES